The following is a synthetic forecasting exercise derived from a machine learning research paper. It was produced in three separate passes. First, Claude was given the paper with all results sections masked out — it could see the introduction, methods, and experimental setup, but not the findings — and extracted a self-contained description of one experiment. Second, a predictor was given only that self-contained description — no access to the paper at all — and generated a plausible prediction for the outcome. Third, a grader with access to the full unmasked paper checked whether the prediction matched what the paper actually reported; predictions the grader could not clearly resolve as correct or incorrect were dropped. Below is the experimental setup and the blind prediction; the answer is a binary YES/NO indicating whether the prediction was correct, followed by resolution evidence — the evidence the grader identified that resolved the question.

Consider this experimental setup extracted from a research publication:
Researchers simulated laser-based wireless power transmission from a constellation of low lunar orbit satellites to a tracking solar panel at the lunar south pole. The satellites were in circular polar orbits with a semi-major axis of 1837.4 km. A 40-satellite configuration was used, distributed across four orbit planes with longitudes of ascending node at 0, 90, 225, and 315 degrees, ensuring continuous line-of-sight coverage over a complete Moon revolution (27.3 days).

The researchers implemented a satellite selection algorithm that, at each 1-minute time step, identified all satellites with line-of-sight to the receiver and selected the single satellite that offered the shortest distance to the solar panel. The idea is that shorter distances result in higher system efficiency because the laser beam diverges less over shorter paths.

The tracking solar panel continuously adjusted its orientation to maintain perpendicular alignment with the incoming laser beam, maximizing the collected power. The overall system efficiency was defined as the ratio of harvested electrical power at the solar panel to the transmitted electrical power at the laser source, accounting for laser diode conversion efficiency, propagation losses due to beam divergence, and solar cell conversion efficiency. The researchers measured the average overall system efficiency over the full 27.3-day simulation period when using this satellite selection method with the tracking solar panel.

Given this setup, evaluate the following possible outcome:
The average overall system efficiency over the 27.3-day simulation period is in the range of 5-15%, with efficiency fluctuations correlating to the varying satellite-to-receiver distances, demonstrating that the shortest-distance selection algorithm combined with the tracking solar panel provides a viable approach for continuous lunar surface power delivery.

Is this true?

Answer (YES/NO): NO